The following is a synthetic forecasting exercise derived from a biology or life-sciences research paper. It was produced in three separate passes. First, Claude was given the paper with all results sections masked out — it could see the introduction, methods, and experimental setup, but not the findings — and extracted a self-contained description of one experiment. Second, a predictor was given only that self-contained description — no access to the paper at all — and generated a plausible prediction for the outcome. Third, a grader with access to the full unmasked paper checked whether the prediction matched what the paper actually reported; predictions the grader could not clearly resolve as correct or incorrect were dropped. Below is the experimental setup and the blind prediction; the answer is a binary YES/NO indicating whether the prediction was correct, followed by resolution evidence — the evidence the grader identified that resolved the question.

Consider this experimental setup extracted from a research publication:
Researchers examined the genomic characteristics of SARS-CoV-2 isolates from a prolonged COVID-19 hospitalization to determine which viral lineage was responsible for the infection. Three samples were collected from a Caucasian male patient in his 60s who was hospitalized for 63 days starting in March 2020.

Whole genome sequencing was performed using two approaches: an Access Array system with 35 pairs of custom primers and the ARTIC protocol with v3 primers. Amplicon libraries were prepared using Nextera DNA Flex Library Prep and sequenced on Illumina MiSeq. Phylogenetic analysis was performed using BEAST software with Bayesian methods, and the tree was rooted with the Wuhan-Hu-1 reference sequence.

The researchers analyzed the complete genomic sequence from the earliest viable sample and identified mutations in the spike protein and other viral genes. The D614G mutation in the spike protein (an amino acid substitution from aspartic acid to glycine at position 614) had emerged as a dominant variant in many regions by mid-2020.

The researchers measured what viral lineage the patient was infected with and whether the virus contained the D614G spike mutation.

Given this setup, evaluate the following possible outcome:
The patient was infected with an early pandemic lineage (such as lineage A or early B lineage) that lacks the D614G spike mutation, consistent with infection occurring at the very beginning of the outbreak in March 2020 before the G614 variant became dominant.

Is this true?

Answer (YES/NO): NO